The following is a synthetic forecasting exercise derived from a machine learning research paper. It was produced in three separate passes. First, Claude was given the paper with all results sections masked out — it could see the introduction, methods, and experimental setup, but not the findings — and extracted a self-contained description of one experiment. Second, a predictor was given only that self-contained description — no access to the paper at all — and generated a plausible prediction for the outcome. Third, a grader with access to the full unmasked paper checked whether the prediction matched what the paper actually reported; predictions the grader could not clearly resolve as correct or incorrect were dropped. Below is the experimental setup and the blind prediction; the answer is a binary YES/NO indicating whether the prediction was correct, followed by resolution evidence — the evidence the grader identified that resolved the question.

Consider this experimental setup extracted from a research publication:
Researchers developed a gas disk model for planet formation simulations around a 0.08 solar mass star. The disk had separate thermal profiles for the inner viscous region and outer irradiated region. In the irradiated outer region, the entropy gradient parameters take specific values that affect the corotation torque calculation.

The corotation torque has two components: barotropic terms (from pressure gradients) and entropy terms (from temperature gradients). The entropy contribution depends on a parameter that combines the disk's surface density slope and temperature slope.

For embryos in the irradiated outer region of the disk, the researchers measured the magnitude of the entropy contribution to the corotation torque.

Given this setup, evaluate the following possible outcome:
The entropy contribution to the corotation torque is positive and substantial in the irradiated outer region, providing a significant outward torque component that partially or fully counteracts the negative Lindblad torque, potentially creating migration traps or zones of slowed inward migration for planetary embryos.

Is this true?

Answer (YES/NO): NO